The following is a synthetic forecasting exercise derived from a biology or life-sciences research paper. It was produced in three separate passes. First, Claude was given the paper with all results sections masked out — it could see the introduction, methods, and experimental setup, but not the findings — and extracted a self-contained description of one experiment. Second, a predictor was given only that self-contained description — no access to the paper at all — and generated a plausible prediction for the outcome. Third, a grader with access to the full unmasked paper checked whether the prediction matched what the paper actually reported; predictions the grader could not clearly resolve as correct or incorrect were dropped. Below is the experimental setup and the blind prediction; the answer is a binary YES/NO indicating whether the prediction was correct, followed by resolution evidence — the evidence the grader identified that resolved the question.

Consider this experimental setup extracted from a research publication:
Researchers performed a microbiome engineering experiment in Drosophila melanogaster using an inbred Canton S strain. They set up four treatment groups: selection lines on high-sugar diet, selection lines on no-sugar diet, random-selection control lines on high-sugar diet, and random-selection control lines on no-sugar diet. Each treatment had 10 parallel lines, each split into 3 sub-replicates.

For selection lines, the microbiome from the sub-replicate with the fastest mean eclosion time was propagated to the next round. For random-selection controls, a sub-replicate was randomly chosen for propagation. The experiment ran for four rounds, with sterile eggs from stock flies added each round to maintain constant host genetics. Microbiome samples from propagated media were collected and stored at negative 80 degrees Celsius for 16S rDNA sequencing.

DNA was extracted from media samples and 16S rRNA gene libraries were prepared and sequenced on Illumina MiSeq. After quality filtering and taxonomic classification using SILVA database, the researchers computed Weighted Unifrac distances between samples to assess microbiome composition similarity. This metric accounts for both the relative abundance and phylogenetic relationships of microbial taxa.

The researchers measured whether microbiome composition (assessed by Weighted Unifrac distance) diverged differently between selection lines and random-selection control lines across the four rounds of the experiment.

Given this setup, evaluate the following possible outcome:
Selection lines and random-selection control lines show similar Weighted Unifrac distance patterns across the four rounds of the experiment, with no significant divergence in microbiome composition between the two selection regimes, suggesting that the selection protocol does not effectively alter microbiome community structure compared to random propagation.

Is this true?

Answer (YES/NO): YES